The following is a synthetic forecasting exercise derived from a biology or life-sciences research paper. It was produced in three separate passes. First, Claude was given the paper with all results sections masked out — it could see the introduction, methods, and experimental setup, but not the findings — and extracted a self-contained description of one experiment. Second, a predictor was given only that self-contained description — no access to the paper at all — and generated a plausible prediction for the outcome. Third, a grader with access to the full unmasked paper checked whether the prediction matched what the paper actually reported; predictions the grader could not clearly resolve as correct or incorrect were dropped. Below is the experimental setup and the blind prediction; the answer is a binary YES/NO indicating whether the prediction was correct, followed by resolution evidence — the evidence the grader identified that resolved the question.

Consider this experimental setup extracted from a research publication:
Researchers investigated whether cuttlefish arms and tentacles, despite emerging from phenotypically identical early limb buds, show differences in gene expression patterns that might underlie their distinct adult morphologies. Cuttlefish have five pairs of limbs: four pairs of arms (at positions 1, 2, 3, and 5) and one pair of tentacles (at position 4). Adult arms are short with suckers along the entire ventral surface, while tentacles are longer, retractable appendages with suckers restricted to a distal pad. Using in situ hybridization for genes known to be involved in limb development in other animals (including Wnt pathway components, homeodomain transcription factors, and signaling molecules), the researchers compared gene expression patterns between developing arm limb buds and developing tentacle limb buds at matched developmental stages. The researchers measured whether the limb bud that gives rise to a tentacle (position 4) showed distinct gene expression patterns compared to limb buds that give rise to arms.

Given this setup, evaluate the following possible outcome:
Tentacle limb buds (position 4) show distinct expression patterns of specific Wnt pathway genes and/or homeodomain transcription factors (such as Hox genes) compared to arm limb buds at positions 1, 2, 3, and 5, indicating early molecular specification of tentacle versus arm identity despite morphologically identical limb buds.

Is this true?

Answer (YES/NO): NO